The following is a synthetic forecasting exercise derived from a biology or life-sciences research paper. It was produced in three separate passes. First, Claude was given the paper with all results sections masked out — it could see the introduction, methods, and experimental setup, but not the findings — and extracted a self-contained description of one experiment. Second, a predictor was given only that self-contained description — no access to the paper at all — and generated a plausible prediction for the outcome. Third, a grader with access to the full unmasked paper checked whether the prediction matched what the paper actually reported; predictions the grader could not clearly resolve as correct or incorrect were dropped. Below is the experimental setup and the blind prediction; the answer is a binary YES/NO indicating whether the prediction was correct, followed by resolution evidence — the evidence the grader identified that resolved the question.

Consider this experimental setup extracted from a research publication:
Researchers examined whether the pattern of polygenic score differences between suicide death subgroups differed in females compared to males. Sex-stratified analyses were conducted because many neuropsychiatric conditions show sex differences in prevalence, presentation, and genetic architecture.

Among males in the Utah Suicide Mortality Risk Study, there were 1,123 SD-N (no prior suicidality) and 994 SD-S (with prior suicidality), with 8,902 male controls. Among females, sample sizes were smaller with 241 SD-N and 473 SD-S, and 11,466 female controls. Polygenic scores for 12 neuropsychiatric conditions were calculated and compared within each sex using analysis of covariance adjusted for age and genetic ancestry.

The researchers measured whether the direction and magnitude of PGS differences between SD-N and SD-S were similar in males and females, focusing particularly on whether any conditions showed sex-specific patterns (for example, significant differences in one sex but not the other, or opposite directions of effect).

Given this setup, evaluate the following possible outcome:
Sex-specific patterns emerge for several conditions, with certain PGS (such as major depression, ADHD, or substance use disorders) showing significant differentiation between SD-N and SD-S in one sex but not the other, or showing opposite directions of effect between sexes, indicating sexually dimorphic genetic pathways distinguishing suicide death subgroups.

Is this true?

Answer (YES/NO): YES